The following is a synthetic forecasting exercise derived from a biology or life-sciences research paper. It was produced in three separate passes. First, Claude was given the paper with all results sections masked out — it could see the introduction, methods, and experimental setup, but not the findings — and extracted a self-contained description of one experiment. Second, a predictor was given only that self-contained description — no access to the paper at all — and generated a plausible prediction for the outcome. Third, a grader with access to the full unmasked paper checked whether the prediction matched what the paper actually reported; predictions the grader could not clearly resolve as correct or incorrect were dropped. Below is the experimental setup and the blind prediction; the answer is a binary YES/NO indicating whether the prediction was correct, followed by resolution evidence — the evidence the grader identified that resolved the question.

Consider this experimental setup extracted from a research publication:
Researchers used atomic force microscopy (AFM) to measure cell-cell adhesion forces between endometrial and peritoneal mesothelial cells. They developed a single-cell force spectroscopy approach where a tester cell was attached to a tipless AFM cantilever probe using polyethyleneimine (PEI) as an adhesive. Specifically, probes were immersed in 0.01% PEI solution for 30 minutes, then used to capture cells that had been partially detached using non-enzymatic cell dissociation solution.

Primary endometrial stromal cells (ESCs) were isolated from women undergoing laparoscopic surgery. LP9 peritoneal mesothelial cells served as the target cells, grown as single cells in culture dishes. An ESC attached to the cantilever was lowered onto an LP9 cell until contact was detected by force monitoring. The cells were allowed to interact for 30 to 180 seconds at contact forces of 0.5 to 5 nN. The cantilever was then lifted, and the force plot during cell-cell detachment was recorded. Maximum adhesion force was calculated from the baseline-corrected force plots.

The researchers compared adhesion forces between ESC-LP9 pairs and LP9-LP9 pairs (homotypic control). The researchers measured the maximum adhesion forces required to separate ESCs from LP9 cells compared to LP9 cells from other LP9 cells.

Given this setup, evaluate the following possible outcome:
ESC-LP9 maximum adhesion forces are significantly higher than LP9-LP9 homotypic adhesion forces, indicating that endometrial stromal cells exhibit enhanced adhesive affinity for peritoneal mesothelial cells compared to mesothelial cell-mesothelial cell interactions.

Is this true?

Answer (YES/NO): YES